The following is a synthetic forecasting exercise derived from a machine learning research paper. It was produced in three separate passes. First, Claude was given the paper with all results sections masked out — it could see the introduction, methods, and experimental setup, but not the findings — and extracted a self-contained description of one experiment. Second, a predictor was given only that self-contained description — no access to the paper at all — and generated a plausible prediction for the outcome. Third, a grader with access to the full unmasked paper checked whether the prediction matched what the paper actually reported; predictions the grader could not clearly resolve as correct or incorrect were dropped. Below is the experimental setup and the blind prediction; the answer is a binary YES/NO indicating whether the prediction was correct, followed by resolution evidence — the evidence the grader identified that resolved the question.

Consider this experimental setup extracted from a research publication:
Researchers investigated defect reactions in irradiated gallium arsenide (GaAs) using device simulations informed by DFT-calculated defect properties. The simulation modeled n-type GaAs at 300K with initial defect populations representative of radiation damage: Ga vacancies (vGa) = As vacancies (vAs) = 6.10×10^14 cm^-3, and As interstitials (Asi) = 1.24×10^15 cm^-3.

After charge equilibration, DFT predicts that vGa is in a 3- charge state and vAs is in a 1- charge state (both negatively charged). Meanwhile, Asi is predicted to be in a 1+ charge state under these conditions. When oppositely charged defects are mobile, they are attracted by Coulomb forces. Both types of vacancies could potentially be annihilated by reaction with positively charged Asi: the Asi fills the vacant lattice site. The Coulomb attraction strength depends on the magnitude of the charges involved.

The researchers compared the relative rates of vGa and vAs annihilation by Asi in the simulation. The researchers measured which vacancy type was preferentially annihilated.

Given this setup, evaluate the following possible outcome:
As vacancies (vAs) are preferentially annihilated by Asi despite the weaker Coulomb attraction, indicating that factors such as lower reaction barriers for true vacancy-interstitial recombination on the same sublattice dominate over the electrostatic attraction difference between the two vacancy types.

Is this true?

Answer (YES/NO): NO